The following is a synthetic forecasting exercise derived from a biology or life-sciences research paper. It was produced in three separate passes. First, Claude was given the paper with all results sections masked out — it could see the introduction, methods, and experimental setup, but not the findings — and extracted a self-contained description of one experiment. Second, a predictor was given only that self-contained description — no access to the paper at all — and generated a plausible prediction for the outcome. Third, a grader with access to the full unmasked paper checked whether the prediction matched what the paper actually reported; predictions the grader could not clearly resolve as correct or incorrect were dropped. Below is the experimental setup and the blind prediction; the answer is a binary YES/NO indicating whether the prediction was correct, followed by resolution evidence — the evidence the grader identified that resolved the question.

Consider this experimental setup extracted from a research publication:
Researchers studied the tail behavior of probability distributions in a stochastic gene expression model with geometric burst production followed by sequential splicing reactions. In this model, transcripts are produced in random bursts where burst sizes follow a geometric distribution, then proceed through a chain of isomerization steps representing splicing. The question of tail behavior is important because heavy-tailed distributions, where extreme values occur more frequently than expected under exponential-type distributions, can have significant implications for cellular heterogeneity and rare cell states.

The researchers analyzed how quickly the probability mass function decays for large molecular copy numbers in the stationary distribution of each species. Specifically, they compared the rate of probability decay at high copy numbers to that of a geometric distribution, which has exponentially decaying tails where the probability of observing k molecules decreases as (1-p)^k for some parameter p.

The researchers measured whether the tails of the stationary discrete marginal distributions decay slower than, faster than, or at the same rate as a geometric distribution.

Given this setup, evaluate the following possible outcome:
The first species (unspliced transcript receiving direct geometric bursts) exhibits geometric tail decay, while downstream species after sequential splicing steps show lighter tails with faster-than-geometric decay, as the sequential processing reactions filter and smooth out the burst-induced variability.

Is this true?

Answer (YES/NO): NO